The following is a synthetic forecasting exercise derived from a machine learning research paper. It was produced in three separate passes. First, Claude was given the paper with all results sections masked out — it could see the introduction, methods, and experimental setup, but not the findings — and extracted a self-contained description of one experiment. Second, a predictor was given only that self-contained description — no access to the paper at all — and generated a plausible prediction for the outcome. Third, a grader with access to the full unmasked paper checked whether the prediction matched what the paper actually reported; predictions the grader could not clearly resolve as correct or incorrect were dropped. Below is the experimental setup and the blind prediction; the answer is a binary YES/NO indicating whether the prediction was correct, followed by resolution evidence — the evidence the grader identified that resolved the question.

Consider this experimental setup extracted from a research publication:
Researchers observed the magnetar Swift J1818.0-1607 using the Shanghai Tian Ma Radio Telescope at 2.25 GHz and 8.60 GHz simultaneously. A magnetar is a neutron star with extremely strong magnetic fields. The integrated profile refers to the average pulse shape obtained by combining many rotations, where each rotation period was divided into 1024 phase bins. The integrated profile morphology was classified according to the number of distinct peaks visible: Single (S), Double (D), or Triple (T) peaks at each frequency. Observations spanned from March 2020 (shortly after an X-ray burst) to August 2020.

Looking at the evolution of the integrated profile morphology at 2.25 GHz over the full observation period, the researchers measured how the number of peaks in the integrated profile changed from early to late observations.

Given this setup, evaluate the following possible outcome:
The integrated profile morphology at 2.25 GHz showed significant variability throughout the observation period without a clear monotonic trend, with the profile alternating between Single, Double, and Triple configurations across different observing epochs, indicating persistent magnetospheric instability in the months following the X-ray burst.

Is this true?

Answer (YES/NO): NO